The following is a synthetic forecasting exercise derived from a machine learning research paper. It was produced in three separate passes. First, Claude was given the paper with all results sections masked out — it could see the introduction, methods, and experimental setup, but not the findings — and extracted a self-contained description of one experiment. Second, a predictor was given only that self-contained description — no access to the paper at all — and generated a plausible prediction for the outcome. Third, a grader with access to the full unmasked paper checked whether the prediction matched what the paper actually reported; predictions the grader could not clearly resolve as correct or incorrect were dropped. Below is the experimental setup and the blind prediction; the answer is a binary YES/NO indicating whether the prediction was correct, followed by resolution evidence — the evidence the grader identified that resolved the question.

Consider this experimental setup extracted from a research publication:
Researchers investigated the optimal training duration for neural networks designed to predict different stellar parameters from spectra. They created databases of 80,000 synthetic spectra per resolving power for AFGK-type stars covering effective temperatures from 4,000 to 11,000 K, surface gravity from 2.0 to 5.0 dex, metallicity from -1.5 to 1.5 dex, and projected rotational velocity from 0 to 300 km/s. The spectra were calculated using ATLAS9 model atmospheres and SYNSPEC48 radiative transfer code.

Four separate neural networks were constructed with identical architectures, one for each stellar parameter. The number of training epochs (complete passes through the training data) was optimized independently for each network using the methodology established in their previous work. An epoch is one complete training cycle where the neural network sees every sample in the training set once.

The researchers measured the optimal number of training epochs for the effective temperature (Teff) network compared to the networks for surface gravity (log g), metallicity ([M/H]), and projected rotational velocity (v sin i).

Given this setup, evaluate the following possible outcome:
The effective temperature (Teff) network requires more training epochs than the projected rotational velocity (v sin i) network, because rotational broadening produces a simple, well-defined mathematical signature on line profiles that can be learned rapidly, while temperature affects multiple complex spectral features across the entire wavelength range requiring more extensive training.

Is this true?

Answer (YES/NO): YES